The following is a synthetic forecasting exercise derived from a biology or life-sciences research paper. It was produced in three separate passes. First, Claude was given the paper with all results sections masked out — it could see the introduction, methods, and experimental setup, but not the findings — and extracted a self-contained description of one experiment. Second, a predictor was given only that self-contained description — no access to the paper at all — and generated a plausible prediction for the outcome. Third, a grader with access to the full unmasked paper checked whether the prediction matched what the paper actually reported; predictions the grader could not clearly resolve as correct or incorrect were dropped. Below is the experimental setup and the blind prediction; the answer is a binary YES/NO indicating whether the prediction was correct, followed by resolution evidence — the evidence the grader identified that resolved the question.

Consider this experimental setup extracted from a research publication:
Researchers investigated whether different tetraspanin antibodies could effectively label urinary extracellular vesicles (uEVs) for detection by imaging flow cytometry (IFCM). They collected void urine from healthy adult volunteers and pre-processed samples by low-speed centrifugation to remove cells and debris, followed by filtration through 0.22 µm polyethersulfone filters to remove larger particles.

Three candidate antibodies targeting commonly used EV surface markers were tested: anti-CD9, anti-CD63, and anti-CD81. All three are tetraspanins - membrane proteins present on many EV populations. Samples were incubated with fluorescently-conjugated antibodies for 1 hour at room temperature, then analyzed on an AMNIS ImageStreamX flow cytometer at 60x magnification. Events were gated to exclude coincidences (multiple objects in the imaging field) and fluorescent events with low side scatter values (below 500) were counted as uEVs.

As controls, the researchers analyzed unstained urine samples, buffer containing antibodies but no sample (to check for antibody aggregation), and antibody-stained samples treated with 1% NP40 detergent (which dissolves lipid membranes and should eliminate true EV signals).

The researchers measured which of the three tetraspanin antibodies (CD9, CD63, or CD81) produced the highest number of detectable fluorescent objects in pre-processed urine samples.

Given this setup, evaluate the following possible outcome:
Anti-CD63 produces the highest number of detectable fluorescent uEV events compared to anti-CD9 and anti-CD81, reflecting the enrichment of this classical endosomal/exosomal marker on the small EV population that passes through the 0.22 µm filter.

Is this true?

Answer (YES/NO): NO